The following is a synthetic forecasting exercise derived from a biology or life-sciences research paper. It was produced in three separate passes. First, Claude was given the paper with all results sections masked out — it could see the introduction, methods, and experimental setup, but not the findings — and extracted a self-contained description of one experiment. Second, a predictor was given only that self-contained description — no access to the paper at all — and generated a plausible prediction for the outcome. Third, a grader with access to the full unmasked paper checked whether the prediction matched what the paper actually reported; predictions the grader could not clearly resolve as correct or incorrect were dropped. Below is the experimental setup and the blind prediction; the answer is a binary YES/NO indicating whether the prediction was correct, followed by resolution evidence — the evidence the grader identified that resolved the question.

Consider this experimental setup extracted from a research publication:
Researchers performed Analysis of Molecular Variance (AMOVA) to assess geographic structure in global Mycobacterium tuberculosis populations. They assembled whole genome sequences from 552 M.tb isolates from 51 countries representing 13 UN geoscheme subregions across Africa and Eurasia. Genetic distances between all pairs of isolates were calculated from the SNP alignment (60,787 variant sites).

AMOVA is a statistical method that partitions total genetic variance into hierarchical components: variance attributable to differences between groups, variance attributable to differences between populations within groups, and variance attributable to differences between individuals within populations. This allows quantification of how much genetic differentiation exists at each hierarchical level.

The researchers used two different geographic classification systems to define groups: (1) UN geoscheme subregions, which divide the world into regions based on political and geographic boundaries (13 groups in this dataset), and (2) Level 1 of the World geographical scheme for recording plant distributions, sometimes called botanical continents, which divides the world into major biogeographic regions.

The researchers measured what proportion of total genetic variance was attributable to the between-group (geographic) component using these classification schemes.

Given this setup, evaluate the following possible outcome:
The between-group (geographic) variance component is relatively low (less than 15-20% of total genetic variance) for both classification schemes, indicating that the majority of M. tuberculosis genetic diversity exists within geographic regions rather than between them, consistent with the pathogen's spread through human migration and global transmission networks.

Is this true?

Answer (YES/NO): NO